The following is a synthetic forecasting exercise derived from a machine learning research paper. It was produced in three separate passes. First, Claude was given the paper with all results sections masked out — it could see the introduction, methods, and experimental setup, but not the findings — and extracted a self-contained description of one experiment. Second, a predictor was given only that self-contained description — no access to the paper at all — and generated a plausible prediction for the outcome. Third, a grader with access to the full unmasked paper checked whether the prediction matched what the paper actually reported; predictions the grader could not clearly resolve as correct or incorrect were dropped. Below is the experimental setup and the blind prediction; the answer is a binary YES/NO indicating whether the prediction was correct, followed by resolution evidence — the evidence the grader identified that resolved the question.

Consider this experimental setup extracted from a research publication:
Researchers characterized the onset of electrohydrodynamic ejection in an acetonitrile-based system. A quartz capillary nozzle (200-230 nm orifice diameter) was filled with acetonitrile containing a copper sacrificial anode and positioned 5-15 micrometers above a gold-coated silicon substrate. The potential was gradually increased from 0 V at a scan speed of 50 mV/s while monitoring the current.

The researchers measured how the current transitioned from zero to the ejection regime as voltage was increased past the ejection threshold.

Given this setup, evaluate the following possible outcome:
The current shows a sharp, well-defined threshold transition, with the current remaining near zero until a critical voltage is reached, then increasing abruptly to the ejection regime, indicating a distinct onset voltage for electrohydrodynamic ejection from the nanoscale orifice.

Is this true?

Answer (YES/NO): YES